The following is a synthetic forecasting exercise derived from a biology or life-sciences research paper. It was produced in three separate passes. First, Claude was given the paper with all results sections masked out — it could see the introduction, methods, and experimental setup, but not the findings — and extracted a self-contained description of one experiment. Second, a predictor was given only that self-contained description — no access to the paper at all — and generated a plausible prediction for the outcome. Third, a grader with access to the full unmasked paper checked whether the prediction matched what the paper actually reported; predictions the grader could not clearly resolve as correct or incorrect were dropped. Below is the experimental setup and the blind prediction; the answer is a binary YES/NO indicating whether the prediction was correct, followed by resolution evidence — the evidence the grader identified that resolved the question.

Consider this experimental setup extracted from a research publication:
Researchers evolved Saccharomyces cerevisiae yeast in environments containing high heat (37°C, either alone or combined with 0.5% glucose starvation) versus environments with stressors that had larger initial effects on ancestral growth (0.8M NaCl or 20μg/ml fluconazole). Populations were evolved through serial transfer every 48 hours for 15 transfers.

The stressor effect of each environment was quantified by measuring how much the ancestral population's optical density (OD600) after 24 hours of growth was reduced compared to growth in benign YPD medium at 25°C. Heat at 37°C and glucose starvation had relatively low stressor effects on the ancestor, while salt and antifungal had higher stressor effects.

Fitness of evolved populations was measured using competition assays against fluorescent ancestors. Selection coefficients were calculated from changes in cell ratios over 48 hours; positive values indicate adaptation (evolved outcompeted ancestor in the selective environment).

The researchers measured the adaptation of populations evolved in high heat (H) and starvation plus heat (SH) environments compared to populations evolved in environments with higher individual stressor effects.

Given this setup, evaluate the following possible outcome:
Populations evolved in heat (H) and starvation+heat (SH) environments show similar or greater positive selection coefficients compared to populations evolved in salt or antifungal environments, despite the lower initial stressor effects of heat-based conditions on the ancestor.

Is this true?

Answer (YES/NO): NO